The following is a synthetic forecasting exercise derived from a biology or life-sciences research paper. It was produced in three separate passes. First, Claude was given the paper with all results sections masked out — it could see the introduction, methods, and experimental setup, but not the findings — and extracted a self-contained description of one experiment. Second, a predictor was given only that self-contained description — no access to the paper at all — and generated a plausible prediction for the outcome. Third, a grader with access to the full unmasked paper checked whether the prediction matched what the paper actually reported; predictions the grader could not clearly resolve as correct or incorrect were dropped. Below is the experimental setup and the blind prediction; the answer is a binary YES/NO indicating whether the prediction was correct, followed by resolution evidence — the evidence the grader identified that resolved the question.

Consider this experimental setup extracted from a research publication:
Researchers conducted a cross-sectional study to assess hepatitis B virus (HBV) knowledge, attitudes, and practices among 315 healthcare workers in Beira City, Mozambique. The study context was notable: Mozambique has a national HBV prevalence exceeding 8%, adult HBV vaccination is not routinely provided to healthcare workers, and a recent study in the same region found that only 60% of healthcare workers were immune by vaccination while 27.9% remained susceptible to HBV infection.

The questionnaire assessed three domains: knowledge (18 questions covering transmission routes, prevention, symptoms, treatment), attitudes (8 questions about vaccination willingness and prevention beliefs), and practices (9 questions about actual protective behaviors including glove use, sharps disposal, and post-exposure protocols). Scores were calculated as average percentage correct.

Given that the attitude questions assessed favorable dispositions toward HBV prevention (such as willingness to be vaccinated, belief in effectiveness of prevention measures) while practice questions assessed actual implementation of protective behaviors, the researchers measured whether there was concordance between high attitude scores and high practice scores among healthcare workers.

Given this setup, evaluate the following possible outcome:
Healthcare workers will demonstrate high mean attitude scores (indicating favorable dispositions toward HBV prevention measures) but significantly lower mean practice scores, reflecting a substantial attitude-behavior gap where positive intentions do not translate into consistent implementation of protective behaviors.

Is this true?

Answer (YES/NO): YES